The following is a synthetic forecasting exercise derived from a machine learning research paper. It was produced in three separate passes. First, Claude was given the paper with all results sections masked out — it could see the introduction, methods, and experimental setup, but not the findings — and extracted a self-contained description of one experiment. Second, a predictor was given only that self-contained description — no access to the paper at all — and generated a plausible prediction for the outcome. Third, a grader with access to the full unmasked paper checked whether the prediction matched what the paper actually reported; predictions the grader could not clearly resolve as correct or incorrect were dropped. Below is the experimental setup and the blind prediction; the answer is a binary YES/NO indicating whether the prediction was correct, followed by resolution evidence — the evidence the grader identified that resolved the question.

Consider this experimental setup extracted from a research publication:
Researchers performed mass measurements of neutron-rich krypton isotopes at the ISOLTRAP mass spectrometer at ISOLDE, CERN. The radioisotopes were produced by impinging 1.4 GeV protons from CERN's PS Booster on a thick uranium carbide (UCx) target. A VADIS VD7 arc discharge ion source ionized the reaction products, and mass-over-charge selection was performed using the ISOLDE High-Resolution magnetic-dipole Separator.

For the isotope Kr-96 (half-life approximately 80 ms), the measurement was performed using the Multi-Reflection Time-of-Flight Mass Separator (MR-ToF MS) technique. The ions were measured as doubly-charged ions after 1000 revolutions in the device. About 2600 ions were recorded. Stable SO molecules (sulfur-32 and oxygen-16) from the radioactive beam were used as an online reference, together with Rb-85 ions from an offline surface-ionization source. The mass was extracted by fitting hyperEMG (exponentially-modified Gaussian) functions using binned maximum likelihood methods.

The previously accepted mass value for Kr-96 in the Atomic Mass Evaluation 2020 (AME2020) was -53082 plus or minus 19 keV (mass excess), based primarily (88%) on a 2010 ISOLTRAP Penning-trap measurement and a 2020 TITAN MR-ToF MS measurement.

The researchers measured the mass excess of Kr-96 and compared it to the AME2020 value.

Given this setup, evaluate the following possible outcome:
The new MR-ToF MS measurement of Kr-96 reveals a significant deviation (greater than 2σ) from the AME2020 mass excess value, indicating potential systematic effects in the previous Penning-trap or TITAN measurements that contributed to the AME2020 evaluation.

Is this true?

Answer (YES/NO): NO